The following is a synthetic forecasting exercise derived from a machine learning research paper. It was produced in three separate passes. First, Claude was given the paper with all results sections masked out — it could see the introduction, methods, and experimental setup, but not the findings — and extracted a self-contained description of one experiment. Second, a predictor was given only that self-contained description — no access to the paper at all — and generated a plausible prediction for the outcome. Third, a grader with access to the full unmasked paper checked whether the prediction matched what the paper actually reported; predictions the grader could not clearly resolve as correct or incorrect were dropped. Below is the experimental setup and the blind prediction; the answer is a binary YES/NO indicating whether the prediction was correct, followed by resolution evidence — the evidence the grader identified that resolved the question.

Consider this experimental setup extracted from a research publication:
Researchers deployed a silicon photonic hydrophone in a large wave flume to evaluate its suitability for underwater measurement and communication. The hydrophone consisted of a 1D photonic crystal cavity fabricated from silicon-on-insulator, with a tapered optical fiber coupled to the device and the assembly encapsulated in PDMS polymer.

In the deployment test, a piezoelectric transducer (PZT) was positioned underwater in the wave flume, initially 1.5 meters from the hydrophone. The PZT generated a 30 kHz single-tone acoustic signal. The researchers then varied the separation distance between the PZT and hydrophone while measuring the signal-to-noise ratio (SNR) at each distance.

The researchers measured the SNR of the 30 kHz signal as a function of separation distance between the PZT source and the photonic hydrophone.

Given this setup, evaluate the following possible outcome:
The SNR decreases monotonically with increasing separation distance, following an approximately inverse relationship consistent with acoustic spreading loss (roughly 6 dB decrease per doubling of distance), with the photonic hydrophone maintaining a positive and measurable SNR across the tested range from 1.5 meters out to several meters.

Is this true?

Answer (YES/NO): NO